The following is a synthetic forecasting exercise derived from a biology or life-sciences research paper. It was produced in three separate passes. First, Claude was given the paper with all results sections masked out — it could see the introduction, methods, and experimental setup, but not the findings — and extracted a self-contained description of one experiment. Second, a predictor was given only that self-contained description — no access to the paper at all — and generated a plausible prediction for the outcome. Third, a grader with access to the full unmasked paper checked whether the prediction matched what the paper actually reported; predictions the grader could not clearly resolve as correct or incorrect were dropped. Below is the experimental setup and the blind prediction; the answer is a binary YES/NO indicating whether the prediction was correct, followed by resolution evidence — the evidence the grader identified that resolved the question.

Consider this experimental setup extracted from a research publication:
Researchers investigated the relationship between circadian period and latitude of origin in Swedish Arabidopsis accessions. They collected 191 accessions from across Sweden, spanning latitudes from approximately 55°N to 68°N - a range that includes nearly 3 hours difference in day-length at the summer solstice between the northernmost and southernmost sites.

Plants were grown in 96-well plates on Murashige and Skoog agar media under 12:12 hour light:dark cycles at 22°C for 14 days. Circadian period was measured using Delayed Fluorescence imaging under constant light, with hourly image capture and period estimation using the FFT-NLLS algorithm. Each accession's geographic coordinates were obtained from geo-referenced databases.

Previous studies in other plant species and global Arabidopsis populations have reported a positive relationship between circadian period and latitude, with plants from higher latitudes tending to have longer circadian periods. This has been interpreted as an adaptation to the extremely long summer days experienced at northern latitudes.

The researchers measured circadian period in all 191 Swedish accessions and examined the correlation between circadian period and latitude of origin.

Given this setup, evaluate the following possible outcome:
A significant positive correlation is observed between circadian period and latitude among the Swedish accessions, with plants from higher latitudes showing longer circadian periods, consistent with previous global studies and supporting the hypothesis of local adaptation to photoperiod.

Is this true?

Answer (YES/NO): NO